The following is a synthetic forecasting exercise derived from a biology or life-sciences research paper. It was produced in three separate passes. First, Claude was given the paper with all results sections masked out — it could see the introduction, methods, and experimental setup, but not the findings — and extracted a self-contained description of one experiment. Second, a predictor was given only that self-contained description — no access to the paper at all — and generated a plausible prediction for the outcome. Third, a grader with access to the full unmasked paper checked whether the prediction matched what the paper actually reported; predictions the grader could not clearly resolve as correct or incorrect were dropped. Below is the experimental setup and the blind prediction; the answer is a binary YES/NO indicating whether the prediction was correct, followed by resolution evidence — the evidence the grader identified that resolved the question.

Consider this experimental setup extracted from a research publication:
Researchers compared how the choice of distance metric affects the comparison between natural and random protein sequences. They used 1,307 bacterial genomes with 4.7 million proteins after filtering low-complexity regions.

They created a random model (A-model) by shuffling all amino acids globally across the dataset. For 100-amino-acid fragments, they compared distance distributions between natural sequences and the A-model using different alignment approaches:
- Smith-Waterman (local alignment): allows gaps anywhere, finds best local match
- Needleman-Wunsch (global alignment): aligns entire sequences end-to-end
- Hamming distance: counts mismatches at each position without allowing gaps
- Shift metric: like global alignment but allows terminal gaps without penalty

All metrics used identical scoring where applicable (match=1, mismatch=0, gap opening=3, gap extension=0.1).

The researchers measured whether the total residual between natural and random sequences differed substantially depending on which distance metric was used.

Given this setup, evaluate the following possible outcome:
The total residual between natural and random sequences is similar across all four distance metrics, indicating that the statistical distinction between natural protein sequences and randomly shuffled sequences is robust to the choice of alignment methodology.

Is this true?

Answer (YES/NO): NO